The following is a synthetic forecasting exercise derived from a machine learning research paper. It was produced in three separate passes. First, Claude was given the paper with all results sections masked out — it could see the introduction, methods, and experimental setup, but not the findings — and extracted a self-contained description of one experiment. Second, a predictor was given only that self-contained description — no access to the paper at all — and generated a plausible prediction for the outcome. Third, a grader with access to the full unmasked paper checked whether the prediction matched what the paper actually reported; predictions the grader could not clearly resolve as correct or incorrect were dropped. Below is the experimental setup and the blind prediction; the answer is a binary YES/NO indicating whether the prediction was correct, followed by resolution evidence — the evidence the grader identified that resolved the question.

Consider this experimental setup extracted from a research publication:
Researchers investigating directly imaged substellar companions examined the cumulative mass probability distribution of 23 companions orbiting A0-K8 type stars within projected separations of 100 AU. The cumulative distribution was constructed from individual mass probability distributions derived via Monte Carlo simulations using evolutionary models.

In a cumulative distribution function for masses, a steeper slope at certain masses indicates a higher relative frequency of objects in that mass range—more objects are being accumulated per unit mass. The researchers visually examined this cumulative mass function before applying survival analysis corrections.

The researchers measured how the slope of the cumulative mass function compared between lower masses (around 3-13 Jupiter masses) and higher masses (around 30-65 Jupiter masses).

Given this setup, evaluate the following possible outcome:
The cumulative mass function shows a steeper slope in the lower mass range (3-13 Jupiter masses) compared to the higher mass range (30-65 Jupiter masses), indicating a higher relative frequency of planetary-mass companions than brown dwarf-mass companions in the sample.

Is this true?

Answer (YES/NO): YES